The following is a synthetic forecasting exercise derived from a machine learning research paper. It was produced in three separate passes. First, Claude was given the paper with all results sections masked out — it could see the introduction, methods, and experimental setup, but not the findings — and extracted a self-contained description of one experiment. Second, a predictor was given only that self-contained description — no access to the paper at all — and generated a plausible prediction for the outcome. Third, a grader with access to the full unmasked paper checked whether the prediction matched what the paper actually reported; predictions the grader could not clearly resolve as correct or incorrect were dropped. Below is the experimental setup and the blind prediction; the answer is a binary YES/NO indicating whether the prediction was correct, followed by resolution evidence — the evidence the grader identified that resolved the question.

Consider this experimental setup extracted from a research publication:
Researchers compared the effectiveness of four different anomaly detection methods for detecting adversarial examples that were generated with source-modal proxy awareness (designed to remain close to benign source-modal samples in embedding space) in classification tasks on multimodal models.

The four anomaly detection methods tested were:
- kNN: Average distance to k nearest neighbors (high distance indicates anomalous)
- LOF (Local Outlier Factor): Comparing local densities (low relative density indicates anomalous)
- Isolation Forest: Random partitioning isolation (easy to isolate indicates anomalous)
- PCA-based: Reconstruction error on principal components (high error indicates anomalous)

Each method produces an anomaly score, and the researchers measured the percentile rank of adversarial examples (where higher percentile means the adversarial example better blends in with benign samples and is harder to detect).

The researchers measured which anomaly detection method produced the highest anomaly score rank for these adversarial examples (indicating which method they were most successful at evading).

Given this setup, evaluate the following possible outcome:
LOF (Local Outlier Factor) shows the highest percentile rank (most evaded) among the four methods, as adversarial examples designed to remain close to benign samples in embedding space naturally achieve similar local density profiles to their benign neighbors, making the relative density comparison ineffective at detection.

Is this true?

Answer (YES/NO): NO